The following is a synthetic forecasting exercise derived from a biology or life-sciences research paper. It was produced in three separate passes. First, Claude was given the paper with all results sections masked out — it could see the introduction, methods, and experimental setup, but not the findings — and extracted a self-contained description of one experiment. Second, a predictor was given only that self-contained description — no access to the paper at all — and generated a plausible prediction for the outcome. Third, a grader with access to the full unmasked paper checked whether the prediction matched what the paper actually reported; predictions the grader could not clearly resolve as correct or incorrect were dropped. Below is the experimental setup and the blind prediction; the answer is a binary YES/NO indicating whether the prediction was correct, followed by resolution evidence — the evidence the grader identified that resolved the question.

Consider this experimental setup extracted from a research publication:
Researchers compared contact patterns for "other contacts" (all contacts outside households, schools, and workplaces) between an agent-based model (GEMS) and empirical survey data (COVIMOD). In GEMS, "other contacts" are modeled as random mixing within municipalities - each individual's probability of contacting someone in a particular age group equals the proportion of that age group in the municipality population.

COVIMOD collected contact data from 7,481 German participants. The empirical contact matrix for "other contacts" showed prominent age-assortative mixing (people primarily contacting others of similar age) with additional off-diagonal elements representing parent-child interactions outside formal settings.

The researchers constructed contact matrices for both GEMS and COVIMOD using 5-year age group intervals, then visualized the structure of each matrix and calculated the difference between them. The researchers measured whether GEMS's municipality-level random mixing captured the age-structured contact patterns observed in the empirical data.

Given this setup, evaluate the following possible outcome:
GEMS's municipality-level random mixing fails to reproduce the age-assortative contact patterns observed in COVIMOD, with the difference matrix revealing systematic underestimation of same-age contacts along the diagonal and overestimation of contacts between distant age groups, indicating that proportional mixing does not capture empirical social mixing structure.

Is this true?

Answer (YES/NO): YES